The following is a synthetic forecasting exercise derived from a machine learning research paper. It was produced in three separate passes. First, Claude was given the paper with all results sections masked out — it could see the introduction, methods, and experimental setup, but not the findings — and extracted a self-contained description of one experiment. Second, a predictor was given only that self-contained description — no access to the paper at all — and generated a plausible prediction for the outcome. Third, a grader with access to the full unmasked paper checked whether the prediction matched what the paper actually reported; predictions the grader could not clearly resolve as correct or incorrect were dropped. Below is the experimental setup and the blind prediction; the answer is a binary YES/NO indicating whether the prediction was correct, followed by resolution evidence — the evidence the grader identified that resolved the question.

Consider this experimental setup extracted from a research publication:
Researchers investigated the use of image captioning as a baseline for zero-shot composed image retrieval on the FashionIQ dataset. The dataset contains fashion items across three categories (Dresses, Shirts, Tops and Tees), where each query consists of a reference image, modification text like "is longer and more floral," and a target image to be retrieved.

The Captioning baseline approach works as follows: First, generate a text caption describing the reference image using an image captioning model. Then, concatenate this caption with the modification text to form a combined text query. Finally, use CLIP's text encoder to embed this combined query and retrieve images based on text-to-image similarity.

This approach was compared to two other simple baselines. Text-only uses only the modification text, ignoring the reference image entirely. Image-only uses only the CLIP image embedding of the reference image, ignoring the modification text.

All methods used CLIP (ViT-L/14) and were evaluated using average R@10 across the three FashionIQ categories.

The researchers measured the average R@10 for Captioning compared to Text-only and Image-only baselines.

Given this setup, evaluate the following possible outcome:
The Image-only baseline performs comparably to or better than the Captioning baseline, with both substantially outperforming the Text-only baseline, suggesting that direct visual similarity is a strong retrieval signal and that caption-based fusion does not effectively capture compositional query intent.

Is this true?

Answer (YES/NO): NO